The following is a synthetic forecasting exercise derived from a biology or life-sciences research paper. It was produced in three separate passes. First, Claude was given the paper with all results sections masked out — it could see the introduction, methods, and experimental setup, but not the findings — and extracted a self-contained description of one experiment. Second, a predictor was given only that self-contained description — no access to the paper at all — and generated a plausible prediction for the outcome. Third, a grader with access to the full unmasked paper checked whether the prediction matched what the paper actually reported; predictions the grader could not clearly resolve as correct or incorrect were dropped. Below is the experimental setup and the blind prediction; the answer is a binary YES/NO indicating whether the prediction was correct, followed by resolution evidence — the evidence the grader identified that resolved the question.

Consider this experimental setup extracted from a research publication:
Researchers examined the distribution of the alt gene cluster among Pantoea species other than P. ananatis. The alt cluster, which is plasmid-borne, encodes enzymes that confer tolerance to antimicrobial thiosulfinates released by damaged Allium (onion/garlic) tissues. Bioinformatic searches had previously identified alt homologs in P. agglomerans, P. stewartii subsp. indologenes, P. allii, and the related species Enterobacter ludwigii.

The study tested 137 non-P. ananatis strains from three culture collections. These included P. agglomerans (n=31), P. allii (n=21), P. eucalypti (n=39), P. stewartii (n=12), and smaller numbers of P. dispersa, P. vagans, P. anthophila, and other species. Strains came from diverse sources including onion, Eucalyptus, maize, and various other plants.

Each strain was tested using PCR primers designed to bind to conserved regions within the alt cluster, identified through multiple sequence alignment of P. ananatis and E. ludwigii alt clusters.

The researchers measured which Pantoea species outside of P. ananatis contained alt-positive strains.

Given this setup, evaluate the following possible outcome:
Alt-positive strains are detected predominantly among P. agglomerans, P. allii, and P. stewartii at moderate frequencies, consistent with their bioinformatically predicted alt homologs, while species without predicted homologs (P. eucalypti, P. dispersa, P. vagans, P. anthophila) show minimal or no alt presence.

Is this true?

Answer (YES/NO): NO